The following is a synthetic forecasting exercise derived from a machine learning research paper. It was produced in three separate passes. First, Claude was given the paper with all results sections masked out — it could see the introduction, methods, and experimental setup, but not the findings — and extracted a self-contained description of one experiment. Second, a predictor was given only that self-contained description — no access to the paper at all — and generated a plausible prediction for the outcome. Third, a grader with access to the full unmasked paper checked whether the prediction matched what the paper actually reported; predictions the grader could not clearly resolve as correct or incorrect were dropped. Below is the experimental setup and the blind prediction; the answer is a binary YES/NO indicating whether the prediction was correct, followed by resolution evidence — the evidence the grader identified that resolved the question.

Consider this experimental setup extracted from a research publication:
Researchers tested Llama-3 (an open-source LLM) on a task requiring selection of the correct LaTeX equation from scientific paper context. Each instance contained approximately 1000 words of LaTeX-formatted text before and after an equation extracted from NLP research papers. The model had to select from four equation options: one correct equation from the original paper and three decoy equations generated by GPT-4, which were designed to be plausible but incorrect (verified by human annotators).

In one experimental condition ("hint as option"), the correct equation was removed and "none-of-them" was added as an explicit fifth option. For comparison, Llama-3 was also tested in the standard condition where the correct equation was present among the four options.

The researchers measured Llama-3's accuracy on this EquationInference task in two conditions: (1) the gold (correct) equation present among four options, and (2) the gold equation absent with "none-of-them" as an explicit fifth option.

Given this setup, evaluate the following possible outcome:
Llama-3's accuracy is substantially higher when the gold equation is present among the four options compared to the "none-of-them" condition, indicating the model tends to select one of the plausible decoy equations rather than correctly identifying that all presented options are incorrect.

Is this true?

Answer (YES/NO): NO